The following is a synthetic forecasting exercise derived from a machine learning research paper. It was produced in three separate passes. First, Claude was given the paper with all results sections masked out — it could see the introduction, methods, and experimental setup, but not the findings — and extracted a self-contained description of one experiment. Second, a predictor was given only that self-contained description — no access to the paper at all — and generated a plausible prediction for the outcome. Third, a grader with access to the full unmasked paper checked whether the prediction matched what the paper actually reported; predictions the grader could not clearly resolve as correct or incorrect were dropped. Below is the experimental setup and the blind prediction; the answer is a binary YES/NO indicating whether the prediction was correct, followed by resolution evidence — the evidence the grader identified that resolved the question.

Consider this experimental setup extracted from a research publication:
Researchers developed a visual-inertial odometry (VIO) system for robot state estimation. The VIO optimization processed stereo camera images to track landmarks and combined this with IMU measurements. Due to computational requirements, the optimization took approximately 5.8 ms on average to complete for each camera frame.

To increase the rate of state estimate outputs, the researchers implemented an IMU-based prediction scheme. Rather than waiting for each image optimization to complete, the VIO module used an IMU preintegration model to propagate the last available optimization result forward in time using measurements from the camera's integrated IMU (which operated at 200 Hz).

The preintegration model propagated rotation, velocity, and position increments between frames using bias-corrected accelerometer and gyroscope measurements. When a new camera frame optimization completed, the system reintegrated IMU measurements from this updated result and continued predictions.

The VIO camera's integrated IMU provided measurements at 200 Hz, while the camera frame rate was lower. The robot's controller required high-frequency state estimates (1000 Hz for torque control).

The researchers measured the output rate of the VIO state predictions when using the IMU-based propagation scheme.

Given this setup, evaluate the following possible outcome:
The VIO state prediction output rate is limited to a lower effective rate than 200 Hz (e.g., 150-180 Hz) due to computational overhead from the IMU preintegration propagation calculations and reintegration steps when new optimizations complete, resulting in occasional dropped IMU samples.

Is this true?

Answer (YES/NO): NO